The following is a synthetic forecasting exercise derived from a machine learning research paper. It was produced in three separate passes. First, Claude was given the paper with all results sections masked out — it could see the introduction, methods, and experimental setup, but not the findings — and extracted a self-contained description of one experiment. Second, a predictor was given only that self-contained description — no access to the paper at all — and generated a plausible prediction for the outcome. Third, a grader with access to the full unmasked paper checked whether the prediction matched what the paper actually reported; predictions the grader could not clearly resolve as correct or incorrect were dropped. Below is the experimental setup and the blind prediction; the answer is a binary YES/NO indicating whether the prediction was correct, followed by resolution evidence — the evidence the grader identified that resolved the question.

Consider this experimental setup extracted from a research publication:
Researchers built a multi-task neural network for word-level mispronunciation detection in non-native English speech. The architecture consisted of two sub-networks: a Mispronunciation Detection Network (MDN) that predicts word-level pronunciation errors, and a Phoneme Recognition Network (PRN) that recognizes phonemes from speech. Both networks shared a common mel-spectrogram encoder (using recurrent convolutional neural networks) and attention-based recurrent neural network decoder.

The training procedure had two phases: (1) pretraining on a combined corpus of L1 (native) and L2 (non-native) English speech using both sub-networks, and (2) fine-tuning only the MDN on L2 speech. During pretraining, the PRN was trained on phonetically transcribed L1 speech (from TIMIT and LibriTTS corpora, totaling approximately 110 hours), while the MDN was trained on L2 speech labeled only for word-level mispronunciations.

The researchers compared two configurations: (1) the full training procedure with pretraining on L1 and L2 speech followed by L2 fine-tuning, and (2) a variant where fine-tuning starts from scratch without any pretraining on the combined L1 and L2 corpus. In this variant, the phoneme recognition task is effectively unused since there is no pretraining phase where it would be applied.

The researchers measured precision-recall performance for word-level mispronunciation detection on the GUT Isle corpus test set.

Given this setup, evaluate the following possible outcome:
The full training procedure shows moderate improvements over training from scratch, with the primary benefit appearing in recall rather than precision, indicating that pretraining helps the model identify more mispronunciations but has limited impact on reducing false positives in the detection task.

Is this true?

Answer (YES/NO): NO